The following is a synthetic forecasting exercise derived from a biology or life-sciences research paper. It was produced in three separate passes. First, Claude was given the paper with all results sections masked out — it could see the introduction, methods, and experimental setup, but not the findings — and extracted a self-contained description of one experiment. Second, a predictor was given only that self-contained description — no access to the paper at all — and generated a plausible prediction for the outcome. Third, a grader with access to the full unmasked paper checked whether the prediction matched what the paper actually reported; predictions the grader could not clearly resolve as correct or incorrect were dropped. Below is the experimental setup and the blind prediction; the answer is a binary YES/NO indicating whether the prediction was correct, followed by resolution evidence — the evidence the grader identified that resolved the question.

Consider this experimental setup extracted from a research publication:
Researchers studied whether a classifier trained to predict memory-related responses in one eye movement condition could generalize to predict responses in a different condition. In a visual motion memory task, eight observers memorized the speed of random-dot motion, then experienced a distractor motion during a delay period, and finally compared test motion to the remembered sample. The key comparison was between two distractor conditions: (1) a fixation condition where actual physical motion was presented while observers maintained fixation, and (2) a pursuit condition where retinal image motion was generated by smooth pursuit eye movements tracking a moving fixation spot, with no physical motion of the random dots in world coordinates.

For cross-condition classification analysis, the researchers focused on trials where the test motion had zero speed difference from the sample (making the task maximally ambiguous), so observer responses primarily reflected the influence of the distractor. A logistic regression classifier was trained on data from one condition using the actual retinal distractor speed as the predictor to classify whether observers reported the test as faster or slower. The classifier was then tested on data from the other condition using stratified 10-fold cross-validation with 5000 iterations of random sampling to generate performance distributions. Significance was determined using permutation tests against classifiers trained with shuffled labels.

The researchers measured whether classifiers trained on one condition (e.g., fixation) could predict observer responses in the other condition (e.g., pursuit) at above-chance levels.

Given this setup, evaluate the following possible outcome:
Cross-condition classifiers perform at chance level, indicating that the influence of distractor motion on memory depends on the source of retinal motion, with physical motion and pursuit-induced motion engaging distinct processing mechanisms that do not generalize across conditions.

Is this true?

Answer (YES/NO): NO